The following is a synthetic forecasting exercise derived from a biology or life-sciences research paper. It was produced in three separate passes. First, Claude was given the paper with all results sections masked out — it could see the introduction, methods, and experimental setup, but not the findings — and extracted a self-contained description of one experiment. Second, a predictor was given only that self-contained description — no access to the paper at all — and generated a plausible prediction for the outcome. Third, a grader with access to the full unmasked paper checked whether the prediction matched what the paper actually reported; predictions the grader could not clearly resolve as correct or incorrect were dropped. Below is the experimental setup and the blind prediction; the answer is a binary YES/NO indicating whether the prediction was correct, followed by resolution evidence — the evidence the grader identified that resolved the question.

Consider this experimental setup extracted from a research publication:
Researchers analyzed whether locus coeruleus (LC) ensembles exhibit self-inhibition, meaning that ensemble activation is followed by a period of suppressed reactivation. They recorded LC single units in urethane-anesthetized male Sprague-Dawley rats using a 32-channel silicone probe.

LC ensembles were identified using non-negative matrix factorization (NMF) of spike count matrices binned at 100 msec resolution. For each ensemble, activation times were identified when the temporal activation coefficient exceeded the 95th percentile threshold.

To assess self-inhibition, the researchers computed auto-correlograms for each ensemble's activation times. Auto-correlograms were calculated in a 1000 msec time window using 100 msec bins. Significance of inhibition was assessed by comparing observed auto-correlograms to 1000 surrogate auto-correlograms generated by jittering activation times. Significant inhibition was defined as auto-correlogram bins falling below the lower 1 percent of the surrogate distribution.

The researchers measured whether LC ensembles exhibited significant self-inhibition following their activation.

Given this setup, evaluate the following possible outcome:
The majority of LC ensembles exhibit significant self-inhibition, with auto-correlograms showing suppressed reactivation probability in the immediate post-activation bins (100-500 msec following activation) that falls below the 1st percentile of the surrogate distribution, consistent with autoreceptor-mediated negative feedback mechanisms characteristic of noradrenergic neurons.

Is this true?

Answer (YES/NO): NO